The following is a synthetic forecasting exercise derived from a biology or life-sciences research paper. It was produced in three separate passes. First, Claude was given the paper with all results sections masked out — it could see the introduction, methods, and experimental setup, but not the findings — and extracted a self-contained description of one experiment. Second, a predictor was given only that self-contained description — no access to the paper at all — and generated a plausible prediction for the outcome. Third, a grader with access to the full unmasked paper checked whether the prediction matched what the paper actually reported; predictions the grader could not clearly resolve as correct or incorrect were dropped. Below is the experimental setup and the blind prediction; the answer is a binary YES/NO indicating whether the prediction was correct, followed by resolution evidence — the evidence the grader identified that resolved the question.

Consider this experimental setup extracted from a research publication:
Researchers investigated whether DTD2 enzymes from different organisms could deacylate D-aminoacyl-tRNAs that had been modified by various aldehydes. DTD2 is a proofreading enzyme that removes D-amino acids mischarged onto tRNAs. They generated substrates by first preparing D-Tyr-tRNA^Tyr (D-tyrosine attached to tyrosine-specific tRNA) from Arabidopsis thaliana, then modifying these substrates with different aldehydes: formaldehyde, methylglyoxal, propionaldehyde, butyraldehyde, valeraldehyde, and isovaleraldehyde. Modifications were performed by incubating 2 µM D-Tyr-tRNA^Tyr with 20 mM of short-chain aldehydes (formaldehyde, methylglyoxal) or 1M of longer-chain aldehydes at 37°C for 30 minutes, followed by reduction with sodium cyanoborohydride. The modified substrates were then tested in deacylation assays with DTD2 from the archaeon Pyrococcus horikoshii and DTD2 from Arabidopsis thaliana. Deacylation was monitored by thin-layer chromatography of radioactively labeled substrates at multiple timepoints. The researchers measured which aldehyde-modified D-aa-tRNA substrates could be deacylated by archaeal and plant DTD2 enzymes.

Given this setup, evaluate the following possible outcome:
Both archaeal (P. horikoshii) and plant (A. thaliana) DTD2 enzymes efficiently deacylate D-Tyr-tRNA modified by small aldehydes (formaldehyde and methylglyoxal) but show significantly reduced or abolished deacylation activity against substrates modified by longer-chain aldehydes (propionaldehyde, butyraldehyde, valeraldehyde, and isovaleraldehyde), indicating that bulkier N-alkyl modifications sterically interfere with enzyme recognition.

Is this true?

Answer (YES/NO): NO